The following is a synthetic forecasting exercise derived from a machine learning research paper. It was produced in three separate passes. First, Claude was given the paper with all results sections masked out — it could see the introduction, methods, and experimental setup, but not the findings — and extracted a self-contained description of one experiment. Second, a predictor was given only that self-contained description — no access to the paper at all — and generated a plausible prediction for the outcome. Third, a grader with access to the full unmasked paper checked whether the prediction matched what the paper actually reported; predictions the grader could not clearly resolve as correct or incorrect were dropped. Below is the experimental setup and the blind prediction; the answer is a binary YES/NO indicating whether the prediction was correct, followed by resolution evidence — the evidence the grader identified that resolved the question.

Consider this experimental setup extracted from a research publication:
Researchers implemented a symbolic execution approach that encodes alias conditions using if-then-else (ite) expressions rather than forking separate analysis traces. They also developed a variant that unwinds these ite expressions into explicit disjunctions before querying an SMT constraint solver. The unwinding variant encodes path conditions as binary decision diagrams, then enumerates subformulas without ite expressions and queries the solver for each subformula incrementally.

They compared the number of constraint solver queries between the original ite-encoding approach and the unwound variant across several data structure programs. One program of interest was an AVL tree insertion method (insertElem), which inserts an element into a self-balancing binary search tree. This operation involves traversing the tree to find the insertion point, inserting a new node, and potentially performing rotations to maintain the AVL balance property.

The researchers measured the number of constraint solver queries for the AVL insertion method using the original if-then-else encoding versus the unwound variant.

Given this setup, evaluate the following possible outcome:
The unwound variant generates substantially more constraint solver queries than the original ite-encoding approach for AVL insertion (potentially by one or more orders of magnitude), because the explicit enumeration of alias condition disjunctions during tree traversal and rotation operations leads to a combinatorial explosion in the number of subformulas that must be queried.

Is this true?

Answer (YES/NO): NO